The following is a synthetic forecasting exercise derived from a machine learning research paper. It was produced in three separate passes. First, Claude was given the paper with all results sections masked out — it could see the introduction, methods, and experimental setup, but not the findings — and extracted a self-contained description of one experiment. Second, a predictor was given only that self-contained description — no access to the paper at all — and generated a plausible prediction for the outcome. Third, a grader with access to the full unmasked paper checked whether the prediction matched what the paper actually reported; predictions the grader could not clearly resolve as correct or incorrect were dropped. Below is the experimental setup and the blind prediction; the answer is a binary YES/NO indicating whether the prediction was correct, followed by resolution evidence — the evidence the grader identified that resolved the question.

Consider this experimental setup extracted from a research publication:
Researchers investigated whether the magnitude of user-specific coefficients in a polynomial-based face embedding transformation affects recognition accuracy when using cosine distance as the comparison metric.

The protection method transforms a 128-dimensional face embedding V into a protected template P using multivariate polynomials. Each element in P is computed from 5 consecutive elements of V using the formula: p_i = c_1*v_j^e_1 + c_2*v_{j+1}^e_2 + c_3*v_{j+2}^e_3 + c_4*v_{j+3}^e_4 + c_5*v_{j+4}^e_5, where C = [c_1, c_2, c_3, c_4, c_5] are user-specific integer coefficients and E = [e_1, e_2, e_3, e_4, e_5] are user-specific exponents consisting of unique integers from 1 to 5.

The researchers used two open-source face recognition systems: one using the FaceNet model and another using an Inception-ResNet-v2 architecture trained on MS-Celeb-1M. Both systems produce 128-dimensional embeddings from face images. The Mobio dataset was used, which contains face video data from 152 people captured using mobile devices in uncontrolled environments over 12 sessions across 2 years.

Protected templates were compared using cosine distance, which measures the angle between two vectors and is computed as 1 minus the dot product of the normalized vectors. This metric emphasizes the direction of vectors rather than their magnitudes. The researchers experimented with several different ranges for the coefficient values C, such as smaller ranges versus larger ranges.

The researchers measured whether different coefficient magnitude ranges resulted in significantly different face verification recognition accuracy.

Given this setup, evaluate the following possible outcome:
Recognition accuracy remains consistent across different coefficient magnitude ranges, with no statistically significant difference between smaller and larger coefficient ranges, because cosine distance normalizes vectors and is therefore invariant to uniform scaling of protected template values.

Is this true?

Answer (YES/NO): YES